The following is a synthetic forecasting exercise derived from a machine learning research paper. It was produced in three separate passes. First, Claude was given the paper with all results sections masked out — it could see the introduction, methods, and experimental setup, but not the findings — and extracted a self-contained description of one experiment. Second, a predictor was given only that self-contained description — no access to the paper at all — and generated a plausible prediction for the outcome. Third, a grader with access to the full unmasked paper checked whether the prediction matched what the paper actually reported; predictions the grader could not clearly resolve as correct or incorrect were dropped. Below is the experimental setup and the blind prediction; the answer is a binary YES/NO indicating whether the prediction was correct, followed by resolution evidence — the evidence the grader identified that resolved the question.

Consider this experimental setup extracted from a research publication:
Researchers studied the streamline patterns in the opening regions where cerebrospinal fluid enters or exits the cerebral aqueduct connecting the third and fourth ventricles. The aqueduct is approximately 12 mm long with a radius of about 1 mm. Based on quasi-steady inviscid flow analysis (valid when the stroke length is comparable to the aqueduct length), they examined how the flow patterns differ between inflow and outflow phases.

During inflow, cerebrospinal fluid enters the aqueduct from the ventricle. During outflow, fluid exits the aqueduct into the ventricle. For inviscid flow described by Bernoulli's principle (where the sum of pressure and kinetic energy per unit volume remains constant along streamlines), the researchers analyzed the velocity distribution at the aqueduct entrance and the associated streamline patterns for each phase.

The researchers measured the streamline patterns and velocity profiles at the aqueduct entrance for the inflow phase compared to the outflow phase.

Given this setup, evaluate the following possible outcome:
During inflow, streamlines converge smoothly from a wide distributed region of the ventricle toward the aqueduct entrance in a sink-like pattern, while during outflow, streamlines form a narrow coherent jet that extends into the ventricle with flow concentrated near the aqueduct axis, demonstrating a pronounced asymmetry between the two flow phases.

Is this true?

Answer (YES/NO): YES